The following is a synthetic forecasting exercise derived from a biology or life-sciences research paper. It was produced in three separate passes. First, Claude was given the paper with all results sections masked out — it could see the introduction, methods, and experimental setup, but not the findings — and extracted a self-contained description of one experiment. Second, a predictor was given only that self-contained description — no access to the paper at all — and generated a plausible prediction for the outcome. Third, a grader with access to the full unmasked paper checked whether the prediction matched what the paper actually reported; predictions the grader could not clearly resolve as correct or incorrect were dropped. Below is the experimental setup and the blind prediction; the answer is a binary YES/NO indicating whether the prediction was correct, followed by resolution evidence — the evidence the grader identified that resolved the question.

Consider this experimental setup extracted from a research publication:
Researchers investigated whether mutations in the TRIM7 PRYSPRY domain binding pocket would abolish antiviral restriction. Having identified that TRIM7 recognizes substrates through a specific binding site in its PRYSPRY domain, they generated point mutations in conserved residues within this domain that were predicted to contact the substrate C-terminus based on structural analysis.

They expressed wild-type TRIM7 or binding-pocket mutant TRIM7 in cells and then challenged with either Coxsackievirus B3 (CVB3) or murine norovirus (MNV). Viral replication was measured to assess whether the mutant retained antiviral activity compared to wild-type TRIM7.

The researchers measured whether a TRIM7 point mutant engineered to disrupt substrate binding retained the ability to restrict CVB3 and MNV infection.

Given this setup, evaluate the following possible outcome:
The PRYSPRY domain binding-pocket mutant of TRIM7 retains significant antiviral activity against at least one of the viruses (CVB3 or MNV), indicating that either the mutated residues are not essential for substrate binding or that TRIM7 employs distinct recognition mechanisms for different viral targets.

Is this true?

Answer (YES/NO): NO